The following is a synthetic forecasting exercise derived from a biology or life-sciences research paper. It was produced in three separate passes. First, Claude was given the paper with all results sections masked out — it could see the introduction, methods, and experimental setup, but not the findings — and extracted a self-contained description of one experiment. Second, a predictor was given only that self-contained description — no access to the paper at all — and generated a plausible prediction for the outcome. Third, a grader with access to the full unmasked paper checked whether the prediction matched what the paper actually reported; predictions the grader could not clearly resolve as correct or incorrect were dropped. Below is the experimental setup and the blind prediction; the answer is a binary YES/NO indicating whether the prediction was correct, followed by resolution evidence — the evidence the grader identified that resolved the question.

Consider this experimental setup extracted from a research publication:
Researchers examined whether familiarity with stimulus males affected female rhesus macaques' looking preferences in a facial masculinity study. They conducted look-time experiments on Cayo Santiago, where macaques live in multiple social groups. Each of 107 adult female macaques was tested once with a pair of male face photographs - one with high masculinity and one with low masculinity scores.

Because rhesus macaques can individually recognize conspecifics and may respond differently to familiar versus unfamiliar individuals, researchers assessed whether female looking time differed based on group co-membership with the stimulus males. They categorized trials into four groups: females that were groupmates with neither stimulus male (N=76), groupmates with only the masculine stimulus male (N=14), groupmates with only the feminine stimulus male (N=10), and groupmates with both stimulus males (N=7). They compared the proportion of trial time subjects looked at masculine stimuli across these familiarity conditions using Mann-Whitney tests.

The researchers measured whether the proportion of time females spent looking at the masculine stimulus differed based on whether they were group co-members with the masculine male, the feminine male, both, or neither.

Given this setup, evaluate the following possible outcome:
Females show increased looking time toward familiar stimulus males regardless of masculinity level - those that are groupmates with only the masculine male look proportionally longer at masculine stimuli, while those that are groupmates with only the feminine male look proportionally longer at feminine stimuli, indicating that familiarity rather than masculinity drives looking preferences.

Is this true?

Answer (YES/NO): NO